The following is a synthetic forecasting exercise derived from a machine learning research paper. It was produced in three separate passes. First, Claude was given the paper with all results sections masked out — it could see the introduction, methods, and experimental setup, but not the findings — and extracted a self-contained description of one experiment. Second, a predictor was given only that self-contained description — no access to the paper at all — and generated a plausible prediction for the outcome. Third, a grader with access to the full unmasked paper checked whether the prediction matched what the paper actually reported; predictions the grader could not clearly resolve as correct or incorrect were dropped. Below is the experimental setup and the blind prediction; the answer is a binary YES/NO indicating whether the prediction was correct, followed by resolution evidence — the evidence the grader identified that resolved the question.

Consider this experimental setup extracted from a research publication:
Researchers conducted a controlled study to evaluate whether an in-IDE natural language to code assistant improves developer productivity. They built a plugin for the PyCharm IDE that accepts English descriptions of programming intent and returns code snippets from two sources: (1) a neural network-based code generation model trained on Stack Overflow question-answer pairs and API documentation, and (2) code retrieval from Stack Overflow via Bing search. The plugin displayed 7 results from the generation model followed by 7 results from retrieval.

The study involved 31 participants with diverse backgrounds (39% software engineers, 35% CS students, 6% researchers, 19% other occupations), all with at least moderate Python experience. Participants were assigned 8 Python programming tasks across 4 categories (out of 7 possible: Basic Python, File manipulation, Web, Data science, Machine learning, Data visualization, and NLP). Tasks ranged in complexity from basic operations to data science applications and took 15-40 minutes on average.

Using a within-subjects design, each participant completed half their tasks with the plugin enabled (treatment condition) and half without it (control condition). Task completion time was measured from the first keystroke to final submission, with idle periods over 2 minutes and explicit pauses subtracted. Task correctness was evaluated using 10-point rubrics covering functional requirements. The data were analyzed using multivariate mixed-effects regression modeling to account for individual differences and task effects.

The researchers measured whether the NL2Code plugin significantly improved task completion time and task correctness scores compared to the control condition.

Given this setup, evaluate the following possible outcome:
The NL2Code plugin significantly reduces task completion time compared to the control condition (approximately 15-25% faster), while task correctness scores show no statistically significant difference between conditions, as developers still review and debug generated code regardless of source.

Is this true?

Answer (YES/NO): NO